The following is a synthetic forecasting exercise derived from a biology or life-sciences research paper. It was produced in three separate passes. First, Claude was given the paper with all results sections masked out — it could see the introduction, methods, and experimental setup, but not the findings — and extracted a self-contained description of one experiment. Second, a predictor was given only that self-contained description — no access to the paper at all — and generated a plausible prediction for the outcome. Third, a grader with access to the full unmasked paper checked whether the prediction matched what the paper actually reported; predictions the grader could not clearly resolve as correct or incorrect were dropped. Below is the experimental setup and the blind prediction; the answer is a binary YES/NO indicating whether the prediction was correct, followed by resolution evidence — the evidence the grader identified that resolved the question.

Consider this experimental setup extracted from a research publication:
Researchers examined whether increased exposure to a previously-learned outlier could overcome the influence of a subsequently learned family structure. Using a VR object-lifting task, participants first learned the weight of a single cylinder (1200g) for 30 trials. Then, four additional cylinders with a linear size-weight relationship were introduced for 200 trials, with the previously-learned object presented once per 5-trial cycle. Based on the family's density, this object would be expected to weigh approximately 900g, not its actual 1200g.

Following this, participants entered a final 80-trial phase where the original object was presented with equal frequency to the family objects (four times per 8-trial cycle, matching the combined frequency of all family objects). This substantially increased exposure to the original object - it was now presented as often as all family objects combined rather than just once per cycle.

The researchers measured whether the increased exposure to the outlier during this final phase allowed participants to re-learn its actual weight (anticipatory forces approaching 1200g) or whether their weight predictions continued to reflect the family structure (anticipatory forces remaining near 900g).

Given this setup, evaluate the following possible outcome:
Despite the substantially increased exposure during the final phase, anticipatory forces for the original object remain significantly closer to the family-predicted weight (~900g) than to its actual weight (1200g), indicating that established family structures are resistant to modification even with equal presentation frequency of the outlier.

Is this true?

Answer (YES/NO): YES